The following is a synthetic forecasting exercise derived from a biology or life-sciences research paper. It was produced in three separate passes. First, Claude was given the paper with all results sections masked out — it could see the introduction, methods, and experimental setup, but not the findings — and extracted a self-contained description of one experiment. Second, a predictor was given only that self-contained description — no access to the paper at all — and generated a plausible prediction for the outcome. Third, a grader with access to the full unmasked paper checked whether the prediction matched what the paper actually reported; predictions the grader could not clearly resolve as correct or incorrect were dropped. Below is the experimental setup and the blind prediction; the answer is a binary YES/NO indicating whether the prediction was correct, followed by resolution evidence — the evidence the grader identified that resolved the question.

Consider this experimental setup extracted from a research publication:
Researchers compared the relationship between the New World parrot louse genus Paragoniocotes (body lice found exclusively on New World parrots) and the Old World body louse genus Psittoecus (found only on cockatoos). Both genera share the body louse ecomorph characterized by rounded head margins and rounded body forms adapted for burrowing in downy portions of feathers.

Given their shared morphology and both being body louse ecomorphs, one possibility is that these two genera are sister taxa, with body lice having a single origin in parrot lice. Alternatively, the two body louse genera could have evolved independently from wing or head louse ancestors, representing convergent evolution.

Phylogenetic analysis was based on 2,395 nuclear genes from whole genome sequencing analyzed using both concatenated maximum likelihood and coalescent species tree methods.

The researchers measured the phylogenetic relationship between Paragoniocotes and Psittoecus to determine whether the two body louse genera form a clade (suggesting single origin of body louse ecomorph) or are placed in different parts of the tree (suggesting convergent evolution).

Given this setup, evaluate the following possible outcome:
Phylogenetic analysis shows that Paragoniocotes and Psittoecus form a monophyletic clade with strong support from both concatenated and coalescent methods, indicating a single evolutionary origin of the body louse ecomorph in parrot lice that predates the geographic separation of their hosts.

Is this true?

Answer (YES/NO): NO